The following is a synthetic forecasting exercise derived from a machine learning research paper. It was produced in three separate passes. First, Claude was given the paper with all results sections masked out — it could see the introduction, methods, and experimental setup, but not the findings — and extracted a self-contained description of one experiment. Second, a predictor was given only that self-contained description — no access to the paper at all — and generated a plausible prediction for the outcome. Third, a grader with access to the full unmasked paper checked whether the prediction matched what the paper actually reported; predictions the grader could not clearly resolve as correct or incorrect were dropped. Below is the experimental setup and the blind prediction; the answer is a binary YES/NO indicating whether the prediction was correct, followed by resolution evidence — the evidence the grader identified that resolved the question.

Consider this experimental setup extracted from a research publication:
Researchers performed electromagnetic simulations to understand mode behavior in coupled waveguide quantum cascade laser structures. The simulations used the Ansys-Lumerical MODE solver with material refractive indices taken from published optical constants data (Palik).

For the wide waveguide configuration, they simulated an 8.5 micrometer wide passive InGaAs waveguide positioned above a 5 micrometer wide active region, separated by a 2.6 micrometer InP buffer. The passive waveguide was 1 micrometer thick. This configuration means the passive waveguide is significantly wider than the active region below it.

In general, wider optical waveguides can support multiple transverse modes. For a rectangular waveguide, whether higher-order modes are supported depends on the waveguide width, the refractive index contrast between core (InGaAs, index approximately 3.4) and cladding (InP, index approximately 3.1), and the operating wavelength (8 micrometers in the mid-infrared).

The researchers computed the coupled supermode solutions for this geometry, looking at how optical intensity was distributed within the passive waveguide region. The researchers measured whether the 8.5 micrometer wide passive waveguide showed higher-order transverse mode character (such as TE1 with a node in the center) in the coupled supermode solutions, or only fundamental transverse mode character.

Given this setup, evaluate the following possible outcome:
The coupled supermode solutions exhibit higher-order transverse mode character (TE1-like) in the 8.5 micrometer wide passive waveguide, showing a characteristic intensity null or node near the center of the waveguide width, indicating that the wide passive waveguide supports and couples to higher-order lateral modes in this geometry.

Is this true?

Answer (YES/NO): NO